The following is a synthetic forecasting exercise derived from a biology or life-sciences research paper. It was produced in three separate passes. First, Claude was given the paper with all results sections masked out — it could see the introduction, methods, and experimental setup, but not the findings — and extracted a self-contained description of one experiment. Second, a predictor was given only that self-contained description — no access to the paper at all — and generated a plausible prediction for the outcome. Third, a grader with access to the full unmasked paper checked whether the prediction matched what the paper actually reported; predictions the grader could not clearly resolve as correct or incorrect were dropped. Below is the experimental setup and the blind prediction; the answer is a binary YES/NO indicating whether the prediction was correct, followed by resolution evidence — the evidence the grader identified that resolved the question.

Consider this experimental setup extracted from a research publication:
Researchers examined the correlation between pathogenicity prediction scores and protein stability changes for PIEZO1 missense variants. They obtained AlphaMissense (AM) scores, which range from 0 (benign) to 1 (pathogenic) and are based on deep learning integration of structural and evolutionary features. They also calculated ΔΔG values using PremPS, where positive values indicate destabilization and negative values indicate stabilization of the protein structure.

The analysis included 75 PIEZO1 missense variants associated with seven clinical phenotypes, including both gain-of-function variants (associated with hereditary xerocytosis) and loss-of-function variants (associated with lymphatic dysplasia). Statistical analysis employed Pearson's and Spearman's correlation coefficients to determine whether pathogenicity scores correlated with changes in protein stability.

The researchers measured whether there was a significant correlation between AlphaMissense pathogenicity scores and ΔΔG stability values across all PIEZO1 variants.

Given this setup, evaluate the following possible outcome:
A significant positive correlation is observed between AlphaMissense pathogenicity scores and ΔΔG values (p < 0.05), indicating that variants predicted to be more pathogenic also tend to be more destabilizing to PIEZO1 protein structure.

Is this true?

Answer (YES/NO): NO